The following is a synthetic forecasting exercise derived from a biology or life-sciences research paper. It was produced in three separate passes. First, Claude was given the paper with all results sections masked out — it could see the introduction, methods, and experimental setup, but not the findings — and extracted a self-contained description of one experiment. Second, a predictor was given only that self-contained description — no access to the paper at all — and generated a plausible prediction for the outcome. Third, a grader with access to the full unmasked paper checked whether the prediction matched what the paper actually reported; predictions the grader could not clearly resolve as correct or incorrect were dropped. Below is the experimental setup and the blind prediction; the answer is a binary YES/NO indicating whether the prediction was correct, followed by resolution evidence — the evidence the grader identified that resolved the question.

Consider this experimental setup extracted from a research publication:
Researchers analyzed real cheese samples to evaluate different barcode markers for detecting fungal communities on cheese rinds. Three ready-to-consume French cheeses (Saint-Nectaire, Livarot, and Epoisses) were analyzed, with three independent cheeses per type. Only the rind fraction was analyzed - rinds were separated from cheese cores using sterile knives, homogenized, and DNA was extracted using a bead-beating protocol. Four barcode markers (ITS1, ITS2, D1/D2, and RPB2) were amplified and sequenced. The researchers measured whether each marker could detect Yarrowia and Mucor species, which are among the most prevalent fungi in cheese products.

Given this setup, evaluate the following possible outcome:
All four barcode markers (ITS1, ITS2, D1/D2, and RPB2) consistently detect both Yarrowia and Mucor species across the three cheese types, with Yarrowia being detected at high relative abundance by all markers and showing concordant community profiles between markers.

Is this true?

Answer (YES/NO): NO